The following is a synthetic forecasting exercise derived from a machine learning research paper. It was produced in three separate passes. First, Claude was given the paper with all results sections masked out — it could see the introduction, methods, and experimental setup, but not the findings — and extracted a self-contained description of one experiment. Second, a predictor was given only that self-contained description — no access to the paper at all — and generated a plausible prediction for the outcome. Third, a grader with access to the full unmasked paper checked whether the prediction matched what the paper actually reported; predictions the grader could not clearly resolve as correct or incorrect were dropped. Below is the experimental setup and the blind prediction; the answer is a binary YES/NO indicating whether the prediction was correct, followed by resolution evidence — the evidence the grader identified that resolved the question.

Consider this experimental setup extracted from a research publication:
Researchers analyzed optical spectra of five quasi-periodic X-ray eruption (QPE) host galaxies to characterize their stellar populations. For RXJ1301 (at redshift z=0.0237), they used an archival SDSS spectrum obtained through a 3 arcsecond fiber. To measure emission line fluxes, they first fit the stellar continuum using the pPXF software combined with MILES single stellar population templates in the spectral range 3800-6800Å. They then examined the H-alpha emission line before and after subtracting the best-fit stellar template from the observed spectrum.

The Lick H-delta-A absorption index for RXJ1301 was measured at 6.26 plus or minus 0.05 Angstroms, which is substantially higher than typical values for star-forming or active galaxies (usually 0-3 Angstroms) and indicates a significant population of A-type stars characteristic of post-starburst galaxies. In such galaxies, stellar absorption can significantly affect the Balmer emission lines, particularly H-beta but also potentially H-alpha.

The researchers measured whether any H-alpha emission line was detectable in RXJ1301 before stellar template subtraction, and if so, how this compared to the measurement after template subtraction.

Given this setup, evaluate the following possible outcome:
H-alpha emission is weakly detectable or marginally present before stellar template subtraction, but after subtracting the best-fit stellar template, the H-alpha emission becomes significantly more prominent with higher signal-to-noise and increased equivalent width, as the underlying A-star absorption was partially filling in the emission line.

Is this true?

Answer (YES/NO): NO